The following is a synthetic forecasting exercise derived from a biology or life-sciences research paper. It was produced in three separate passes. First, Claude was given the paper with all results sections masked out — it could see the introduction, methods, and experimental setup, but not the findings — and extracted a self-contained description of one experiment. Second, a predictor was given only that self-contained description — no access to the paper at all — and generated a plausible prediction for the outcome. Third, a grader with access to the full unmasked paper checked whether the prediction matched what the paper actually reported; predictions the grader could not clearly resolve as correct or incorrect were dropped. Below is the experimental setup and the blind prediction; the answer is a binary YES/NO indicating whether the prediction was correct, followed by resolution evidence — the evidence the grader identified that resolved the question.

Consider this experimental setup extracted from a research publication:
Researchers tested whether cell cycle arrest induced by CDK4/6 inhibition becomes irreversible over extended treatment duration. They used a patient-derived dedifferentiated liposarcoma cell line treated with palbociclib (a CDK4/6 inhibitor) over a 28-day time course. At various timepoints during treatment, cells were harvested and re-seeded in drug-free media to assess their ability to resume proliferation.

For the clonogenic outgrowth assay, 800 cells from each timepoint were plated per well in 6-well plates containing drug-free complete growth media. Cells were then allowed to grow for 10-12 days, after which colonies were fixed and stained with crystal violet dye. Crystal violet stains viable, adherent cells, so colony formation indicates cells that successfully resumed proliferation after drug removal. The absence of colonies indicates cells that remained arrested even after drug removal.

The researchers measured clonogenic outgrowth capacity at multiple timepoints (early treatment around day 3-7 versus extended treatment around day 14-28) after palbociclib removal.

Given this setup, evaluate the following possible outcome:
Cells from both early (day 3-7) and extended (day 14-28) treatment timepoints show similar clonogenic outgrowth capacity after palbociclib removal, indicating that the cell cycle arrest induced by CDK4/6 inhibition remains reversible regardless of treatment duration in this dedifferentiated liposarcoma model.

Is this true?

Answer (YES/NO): NO